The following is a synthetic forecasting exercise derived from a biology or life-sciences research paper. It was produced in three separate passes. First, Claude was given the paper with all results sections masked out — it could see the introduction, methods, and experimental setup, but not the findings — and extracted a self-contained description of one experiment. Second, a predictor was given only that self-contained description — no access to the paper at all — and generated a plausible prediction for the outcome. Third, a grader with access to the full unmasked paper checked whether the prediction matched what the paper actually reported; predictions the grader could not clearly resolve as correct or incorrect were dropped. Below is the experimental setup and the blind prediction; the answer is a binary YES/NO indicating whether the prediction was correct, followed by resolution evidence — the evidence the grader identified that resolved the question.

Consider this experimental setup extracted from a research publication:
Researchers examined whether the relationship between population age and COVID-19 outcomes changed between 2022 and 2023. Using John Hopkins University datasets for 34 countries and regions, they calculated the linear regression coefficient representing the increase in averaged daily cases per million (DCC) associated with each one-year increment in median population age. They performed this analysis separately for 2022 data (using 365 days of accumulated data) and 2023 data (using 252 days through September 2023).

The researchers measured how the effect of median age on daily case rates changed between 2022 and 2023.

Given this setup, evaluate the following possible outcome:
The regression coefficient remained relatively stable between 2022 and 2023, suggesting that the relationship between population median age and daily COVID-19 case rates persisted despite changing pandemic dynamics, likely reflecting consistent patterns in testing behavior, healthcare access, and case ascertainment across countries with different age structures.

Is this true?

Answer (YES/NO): NO